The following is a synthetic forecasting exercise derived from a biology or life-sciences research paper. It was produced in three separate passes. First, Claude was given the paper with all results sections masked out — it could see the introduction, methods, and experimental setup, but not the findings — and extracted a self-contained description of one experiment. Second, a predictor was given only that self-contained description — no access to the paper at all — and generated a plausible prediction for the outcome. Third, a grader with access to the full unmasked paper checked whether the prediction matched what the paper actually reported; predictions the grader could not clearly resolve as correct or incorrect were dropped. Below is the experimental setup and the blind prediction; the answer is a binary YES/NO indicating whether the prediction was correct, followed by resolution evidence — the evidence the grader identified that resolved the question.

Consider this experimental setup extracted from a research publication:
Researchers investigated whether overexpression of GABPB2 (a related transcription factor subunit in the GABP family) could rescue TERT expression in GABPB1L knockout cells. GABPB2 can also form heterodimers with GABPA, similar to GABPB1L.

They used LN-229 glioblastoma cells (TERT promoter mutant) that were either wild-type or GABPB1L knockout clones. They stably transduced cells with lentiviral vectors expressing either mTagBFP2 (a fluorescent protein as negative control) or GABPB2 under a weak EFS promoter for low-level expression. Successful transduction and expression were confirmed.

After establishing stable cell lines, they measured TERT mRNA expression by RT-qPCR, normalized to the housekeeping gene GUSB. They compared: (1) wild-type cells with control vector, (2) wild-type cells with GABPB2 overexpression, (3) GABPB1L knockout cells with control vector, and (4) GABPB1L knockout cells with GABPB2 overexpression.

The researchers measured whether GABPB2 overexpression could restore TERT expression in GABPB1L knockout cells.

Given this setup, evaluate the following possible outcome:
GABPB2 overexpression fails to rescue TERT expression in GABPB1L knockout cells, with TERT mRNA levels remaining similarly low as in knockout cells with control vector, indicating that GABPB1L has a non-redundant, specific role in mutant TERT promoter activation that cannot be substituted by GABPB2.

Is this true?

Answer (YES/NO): NO